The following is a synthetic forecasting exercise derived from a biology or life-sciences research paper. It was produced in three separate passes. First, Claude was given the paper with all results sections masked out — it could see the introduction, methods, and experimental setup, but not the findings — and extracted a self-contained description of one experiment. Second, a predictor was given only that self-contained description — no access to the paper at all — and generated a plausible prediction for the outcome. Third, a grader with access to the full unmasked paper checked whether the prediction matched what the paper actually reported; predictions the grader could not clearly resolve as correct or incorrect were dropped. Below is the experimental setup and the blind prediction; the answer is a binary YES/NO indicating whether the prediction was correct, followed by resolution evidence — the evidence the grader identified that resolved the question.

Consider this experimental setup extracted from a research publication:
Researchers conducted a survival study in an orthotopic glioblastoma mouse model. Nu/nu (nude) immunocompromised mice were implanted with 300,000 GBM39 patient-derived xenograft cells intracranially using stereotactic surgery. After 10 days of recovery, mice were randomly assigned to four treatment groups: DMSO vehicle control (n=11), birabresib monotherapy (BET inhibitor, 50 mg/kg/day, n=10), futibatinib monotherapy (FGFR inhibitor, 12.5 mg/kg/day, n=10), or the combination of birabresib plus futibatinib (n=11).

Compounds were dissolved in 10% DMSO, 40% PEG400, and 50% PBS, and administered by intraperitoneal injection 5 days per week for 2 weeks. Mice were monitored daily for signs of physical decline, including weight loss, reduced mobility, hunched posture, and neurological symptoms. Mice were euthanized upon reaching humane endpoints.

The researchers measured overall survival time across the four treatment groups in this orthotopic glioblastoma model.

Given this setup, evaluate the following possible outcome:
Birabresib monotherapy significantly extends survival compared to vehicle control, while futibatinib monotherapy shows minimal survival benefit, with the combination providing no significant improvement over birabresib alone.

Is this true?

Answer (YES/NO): NO